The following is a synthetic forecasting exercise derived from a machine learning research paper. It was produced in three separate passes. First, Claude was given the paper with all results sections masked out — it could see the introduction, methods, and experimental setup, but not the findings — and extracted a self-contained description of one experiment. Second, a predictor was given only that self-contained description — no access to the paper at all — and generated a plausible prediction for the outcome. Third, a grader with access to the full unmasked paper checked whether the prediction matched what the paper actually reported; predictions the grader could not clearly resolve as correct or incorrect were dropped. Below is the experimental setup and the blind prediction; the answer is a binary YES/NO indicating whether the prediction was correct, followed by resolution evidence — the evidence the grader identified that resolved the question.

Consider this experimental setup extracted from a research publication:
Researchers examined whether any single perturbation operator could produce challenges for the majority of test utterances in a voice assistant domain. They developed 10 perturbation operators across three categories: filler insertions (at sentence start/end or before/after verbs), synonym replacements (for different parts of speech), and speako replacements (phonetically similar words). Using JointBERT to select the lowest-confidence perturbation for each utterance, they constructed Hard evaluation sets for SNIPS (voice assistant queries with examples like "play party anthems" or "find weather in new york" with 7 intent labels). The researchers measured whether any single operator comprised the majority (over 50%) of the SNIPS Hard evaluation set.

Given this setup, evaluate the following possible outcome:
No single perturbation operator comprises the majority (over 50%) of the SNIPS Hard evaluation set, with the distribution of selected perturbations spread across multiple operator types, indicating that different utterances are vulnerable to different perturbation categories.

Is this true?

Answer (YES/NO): NO